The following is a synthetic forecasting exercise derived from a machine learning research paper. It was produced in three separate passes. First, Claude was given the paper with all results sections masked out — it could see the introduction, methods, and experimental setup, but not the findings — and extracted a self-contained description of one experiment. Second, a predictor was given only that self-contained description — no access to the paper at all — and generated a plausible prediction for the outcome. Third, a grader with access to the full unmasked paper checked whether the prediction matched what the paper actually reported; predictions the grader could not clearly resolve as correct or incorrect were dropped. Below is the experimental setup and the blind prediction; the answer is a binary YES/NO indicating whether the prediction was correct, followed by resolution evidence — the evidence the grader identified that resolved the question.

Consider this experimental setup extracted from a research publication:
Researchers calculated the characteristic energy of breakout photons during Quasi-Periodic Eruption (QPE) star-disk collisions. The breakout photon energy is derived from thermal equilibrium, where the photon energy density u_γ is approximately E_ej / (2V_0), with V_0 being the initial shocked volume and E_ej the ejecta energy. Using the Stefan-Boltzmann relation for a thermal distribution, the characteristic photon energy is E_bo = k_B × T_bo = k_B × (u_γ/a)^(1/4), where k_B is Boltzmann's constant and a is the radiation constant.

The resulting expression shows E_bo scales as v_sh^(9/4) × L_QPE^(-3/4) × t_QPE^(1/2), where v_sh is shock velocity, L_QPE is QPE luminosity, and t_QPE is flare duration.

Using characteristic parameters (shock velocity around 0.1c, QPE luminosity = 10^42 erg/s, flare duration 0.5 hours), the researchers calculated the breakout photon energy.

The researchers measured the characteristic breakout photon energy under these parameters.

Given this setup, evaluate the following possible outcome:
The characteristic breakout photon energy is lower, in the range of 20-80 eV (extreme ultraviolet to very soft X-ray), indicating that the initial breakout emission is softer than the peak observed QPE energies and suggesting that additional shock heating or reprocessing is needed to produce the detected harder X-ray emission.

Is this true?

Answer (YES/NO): NO